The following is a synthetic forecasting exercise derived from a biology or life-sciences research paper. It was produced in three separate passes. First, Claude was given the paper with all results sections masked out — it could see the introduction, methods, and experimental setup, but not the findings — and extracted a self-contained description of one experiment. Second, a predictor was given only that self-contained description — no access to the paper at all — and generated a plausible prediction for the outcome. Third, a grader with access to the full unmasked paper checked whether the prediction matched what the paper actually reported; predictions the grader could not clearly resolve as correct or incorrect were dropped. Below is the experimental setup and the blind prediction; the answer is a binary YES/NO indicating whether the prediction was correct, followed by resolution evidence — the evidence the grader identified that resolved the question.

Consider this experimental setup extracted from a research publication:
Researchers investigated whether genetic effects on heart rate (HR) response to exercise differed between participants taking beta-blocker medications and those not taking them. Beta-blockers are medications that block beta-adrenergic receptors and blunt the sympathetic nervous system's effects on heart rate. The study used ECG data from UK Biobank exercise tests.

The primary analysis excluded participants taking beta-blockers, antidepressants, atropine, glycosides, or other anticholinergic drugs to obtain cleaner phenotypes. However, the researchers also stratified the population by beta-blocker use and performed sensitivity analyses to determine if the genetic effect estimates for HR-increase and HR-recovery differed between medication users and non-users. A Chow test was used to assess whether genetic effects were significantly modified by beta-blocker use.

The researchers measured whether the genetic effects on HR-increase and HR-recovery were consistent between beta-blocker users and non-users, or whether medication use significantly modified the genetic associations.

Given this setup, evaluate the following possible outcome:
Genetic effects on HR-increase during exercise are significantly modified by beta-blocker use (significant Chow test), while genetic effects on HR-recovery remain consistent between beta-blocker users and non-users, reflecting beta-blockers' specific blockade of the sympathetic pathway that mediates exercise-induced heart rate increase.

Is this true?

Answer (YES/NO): NO